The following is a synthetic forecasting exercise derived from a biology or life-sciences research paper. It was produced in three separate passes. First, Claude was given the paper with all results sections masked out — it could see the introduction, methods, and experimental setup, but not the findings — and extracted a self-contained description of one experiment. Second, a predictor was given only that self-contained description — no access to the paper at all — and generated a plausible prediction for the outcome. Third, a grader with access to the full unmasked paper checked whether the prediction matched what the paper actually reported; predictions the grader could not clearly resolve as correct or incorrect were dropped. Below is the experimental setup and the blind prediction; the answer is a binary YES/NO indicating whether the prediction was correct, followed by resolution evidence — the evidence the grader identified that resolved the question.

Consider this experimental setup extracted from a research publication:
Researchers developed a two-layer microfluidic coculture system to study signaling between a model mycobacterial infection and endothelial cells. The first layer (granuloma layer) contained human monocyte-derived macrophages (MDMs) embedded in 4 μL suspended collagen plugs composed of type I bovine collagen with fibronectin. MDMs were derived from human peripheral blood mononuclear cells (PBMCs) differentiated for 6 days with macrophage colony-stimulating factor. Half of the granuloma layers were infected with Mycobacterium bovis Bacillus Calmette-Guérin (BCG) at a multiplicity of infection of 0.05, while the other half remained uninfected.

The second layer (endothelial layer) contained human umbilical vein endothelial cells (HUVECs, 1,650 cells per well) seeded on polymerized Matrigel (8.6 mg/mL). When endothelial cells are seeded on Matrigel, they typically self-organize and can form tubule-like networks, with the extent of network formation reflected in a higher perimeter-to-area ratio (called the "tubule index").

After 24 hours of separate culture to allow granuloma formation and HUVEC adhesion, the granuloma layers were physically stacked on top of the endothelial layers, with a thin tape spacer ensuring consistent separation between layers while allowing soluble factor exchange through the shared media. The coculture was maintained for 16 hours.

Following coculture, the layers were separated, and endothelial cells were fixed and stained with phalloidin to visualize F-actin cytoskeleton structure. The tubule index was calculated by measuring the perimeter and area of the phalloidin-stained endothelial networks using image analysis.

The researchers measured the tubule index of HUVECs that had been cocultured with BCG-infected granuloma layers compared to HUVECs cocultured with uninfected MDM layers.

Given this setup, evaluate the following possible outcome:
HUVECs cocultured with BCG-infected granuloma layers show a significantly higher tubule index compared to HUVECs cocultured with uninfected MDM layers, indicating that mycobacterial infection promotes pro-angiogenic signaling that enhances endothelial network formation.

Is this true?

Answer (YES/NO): NO